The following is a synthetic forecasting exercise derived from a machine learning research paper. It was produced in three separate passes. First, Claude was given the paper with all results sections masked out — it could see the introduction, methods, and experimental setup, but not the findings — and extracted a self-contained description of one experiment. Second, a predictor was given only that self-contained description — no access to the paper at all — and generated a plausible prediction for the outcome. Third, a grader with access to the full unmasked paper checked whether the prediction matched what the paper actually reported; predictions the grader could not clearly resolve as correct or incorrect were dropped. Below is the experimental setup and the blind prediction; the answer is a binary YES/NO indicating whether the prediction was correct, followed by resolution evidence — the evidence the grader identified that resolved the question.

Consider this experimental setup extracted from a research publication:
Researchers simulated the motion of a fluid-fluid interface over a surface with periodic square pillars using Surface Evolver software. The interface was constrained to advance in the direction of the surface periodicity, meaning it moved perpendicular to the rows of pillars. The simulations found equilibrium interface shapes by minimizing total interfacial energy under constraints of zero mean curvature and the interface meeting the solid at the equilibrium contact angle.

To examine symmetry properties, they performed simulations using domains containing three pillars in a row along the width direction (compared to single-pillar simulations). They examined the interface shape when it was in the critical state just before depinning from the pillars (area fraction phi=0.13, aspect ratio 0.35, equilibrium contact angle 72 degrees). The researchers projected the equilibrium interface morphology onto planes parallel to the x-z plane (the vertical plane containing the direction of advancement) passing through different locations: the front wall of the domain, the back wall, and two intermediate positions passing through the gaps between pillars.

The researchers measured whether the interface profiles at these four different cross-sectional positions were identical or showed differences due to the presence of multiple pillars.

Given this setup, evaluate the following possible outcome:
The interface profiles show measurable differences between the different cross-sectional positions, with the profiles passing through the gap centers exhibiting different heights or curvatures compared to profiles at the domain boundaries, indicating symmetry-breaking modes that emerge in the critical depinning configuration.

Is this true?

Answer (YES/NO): NO